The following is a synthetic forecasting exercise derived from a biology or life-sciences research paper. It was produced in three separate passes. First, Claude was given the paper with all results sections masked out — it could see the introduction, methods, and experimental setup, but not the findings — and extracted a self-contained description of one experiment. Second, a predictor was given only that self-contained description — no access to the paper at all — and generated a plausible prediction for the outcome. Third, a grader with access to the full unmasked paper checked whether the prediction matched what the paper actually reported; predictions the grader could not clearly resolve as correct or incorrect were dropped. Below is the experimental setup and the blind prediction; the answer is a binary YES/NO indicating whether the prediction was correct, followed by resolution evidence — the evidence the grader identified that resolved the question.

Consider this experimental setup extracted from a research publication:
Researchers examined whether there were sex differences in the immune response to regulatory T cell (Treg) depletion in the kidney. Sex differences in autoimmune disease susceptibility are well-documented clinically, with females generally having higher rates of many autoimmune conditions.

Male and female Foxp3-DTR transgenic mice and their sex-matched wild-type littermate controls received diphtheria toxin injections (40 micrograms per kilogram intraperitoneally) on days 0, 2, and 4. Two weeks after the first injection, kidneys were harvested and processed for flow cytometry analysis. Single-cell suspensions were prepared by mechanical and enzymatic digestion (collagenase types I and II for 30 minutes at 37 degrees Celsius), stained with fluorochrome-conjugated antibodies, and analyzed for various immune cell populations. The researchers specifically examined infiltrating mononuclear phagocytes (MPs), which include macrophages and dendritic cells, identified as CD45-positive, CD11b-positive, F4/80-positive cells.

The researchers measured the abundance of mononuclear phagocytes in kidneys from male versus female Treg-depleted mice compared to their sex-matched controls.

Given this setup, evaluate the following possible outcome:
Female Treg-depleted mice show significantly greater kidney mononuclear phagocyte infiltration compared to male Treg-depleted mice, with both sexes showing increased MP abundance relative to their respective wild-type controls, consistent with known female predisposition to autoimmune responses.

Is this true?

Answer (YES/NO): NO